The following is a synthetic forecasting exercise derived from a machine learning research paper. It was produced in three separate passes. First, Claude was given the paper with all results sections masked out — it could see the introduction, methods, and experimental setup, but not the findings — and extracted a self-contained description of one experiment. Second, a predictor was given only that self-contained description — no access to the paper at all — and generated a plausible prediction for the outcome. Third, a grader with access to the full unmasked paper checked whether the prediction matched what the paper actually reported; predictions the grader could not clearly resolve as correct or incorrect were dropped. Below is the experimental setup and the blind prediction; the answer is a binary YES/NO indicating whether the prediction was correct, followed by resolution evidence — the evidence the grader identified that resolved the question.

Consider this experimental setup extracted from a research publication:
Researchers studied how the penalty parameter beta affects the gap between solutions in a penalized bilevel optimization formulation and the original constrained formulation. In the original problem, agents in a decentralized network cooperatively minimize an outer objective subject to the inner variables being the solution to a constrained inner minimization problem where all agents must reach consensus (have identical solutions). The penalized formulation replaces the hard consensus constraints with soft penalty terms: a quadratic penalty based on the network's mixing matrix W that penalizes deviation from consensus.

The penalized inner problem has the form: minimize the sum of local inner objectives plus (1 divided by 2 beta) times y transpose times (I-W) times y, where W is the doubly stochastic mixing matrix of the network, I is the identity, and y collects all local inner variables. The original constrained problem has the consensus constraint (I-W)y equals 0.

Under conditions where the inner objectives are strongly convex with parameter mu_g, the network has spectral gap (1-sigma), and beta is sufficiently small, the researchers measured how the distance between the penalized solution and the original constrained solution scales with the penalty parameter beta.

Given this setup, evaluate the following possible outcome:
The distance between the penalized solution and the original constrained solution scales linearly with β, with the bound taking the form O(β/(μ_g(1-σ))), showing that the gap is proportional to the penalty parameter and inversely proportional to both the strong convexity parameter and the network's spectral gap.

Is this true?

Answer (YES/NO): NO